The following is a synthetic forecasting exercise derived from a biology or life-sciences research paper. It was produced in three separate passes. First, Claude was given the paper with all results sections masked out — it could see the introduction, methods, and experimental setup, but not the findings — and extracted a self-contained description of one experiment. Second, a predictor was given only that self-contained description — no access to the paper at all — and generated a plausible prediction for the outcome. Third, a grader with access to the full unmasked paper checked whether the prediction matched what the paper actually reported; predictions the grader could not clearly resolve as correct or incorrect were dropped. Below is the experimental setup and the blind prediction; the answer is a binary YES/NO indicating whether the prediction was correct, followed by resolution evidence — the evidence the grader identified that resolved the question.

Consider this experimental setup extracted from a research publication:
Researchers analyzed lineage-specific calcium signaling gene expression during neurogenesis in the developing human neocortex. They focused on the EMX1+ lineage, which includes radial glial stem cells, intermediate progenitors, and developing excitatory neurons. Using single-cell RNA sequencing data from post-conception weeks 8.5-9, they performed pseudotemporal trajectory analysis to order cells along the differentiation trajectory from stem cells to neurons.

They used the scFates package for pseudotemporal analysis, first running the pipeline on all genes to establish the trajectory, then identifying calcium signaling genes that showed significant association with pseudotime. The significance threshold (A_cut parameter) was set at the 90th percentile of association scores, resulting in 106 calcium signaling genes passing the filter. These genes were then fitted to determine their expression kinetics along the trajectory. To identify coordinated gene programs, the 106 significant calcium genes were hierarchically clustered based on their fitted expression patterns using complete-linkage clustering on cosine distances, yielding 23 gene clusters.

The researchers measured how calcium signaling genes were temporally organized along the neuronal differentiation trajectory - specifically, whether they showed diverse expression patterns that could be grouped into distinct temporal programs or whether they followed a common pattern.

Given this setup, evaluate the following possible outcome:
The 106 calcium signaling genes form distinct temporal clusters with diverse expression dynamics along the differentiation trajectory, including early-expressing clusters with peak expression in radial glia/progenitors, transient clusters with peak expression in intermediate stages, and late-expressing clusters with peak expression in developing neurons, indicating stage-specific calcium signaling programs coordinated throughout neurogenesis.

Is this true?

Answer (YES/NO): YES